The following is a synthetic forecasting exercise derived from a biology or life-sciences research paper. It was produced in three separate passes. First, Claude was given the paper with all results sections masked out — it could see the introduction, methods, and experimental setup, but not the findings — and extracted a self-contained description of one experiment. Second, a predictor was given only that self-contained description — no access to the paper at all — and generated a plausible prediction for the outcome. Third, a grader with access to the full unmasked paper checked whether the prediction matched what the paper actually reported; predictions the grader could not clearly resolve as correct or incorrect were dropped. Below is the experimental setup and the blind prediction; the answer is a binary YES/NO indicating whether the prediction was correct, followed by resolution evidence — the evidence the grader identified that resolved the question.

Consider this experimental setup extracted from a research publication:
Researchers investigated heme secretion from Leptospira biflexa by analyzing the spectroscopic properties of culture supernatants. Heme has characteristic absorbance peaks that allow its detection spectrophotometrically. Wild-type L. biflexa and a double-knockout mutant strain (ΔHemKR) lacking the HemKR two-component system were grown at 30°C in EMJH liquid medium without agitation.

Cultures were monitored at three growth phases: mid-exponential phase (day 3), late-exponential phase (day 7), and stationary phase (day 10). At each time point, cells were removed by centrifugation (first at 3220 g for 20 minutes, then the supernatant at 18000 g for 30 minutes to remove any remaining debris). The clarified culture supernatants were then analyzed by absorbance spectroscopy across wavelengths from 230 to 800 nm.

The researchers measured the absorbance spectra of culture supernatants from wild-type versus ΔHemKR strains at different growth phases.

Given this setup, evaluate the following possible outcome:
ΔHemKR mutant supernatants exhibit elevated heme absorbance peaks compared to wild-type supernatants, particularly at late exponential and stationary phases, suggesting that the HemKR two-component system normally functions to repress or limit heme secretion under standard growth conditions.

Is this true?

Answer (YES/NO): YES